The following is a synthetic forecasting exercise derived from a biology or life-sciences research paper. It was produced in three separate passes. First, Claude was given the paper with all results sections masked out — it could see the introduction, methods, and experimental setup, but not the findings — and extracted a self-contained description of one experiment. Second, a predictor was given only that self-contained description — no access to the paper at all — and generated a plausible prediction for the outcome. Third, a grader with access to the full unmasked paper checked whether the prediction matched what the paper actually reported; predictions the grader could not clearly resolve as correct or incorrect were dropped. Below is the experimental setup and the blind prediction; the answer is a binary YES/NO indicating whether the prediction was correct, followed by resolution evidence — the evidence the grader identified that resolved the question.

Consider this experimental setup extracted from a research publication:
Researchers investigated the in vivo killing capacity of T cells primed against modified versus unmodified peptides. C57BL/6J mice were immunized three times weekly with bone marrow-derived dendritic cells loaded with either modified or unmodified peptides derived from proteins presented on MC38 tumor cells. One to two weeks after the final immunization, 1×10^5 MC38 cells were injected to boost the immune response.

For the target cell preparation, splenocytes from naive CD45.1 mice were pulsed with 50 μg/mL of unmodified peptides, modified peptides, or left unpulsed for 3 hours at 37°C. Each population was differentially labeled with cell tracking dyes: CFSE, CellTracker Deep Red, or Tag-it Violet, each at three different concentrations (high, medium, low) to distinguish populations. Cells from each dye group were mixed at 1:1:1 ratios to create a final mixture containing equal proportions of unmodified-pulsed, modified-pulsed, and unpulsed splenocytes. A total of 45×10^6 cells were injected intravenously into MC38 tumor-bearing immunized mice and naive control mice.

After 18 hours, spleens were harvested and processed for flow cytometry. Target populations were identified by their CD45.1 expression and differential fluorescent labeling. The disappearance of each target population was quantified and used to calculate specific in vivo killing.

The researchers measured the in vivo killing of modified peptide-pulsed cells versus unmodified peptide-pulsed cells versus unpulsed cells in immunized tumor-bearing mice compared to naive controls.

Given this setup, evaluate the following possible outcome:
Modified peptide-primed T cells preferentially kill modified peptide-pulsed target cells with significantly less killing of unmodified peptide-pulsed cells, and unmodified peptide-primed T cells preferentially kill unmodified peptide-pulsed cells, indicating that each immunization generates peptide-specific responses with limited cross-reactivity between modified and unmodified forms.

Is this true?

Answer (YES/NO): NO